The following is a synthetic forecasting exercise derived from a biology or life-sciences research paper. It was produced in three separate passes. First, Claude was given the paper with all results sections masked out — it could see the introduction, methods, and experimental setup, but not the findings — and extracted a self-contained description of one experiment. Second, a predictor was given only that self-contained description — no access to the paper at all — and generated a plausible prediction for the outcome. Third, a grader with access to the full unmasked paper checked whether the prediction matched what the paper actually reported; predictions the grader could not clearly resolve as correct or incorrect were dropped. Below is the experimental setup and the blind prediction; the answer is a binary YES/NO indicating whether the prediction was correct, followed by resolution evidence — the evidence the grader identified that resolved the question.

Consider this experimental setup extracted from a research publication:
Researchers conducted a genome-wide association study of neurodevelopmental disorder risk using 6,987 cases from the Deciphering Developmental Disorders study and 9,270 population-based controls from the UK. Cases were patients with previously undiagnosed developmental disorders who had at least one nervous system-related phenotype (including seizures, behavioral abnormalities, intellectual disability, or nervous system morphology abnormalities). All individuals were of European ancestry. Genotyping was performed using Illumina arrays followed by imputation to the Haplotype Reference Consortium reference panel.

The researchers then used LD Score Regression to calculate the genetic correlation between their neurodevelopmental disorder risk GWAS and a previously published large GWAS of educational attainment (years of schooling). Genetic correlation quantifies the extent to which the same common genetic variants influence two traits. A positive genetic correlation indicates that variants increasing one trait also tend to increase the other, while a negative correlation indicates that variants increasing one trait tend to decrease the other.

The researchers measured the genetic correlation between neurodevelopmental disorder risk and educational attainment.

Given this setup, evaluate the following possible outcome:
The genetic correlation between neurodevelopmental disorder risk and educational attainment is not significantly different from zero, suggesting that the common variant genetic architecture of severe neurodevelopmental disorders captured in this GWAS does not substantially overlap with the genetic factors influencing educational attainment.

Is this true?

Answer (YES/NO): NO